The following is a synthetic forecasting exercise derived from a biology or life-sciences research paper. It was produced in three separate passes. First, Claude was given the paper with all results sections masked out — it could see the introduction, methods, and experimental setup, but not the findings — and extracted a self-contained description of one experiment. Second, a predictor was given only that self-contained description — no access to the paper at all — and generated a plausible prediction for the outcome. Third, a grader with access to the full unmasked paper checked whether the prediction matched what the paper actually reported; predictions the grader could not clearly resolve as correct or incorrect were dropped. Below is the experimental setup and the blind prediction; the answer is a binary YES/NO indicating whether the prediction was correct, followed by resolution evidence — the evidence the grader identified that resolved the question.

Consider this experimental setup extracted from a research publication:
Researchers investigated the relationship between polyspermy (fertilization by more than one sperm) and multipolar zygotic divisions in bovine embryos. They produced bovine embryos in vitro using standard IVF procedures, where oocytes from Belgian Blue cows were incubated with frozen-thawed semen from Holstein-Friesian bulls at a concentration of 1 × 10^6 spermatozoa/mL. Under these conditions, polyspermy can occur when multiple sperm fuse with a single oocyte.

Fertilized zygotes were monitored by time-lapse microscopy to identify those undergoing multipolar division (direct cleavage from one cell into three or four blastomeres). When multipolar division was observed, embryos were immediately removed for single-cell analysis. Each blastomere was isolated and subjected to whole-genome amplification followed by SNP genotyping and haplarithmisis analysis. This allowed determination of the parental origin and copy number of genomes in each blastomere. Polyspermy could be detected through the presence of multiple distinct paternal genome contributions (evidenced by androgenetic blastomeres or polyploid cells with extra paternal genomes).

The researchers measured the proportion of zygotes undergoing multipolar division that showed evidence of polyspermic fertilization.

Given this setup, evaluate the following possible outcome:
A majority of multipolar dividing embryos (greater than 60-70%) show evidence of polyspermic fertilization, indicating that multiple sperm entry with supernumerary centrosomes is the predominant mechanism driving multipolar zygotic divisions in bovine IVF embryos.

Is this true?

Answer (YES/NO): YES